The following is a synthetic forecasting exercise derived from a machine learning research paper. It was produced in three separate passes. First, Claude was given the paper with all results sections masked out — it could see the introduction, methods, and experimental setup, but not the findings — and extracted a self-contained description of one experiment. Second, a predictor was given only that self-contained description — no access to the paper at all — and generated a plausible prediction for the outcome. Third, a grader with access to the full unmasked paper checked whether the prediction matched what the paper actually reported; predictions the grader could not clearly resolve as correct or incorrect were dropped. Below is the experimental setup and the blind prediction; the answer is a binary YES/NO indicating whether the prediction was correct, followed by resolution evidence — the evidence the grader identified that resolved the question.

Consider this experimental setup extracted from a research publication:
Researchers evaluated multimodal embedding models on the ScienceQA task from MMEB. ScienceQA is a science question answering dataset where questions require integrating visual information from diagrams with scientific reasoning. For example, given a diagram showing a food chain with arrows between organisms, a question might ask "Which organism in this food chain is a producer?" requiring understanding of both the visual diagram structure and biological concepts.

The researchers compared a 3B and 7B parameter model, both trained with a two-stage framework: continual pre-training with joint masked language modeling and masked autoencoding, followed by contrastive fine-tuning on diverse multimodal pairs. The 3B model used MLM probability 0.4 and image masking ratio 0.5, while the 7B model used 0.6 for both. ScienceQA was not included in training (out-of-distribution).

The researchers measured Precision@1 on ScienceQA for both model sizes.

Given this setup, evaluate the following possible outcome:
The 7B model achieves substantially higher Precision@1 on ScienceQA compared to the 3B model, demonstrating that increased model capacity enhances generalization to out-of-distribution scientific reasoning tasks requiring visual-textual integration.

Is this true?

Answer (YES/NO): YES